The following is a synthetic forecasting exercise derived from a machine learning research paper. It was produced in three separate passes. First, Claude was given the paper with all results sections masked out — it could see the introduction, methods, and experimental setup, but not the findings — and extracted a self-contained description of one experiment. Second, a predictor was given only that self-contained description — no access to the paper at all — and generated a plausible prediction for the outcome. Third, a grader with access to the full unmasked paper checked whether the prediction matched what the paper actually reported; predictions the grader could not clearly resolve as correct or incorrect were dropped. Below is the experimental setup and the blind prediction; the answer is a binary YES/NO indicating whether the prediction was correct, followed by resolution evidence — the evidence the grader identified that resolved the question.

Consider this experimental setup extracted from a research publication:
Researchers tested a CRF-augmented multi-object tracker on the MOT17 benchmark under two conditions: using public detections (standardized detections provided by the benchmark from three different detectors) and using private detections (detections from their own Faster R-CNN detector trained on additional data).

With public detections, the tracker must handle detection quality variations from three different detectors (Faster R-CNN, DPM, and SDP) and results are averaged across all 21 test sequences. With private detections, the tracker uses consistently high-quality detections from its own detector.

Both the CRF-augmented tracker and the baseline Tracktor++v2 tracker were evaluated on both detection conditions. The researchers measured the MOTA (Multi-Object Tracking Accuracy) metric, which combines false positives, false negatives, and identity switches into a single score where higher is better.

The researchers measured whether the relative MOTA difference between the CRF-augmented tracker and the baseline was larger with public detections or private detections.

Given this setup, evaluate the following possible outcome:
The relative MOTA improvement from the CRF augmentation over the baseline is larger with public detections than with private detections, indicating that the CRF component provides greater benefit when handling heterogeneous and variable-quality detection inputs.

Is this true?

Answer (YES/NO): NO